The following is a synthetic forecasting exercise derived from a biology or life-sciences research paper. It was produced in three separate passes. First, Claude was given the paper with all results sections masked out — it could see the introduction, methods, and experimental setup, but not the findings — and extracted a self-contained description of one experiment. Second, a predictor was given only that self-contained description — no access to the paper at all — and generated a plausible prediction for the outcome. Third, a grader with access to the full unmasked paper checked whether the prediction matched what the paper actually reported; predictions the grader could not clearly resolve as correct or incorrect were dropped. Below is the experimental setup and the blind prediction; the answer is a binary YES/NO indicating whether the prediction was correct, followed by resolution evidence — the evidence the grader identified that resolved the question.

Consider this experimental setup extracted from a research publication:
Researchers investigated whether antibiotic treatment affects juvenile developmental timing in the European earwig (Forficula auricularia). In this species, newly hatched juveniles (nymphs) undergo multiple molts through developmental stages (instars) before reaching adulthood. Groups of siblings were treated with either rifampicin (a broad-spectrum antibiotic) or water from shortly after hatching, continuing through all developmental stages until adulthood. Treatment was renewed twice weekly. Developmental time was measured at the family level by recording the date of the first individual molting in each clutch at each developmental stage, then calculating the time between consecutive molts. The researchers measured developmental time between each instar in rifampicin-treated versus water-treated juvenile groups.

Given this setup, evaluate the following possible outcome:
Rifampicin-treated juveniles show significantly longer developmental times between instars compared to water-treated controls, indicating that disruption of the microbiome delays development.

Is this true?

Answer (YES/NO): NO